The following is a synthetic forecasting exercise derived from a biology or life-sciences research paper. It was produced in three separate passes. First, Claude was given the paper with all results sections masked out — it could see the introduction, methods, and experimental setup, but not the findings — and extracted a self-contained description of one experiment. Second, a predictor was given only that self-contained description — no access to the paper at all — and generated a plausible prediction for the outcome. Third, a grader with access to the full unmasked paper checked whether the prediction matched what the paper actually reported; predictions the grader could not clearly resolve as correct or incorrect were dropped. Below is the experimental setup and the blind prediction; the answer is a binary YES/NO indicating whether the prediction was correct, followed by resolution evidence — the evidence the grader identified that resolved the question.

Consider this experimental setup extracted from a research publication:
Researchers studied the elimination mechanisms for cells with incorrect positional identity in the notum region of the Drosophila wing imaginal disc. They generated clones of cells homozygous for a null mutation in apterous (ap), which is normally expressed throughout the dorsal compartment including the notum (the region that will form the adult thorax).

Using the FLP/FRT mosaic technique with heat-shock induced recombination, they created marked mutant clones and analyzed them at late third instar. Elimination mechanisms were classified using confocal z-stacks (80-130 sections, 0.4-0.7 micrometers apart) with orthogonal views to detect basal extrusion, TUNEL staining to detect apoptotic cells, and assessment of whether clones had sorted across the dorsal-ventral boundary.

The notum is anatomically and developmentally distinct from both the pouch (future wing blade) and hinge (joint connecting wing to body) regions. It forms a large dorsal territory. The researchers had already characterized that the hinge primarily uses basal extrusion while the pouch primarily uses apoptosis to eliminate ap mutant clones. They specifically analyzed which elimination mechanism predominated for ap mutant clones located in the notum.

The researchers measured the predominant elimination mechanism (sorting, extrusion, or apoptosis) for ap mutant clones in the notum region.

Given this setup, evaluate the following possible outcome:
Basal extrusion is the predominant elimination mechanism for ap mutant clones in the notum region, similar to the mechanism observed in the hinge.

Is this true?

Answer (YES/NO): NO